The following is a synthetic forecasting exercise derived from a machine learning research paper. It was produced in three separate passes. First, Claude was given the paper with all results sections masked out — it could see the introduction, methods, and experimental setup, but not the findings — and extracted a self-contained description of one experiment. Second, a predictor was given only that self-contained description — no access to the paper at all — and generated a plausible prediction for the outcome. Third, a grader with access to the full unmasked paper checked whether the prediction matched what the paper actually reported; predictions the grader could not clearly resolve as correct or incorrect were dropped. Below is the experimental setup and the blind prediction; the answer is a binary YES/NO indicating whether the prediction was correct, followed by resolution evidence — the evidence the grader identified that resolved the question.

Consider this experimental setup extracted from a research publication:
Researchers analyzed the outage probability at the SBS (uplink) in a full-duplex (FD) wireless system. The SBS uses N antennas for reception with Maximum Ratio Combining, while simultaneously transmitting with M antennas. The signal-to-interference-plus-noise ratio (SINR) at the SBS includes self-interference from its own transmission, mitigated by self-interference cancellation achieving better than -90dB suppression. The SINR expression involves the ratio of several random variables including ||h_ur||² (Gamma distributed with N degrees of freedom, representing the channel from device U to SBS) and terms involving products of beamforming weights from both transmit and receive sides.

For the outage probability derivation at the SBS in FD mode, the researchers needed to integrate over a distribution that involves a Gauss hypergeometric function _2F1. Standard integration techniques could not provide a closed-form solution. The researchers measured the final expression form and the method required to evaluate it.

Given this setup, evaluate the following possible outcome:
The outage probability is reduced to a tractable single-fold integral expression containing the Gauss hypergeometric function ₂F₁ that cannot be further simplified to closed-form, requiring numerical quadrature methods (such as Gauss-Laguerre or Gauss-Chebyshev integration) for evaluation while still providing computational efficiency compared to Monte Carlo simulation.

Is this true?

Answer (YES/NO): YES